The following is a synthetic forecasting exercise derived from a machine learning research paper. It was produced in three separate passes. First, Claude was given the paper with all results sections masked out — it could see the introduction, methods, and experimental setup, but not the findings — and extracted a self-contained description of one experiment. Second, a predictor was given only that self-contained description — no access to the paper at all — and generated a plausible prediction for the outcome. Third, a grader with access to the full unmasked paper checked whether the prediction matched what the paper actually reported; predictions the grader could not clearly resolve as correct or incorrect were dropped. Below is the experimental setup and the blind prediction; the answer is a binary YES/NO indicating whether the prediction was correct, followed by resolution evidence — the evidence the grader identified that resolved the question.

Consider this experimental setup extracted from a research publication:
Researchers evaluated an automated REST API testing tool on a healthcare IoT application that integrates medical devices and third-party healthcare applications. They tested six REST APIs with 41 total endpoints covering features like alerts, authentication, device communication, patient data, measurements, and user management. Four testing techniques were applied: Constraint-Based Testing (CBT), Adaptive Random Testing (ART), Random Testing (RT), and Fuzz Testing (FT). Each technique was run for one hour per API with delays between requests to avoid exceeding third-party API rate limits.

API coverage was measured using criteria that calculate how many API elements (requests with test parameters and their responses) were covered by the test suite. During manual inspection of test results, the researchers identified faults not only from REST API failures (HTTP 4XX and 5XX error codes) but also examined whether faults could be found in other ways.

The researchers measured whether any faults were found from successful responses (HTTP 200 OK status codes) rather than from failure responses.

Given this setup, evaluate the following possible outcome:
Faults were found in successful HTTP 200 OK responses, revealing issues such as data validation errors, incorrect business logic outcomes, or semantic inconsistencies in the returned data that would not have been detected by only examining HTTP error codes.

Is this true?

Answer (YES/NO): YES